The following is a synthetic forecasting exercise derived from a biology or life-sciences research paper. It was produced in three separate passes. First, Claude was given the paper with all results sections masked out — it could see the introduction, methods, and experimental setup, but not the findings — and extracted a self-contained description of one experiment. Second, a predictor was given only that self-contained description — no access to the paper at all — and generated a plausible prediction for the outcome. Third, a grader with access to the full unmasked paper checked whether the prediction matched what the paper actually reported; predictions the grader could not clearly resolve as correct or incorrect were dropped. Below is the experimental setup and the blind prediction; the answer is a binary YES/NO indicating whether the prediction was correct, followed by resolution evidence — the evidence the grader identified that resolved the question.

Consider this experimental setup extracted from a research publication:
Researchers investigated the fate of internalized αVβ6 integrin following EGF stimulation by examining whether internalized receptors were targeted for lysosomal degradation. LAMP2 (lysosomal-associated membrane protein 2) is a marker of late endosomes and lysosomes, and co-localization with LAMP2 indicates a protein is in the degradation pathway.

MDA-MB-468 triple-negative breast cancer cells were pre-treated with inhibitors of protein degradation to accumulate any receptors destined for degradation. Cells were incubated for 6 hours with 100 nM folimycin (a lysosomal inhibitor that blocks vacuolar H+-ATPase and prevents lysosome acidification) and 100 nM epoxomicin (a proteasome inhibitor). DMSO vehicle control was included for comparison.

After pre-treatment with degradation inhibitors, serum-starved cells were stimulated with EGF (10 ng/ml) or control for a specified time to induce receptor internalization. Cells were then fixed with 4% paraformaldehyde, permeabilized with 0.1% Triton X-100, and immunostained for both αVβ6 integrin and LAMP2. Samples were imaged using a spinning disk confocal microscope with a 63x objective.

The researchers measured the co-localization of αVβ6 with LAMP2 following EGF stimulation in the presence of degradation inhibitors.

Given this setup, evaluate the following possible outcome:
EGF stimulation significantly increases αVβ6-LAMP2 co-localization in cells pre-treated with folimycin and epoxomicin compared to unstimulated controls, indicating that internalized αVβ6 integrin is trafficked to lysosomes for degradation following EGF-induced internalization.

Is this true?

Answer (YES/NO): NO